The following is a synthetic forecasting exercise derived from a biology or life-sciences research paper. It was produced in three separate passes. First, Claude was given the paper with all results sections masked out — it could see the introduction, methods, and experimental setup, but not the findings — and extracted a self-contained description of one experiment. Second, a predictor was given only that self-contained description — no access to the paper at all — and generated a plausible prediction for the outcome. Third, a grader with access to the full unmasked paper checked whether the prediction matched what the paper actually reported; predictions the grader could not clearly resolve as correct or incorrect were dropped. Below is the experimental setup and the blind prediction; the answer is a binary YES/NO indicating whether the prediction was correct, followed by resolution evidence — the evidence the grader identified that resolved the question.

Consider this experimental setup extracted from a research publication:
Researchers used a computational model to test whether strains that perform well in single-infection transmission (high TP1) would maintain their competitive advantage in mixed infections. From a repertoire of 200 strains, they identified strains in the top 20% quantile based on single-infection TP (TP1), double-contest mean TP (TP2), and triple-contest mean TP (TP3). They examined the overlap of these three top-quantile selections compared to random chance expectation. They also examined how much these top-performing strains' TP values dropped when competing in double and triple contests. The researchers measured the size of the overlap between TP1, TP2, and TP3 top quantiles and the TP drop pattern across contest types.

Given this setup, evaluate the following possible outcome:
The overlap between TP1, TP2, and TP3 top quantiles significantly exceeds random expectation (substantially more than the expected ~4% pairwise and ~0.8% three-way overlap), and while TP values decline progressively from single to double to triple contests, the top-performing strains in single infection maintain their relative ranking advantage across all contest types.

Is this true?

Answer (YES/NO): YES